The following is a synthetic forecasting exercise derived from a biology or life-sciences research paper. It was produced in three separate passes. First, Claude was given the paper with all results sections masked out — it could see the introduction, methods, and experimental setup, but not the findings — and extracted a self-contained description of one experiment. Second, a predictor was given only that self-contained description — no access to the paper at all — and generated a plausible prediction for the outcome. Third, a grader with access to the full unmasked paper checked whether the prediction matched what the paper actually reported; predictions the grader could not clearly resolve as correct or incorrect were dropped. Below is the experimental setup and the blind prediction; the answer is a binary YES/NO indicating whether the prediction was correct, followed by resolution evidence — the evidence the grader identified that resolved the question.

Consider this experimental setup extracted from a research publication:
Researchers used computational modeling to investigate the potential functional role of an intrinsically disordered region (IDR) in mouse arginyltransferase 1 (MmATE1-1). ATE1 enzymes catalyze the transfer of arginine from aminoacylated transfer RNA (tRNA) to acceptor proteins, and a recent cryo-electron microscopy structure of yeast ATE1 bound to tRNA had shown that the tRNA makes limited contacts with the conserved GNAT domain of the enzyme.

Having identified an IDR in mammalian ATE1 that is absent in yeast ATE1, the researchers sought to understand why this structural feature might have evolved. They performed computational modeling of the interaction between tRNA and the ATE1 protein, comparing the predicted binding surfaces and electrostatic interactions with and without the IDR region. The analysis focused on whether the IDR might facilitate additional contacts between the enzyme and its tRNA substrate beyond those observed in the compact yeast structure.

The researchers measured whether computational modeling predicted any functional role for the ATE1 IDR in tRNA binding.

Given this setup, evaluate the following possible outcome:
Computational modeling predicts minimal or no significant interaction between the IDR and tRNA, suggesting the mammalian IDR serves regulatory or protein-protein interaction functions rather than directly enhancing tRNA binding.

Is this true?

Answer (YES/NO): NO